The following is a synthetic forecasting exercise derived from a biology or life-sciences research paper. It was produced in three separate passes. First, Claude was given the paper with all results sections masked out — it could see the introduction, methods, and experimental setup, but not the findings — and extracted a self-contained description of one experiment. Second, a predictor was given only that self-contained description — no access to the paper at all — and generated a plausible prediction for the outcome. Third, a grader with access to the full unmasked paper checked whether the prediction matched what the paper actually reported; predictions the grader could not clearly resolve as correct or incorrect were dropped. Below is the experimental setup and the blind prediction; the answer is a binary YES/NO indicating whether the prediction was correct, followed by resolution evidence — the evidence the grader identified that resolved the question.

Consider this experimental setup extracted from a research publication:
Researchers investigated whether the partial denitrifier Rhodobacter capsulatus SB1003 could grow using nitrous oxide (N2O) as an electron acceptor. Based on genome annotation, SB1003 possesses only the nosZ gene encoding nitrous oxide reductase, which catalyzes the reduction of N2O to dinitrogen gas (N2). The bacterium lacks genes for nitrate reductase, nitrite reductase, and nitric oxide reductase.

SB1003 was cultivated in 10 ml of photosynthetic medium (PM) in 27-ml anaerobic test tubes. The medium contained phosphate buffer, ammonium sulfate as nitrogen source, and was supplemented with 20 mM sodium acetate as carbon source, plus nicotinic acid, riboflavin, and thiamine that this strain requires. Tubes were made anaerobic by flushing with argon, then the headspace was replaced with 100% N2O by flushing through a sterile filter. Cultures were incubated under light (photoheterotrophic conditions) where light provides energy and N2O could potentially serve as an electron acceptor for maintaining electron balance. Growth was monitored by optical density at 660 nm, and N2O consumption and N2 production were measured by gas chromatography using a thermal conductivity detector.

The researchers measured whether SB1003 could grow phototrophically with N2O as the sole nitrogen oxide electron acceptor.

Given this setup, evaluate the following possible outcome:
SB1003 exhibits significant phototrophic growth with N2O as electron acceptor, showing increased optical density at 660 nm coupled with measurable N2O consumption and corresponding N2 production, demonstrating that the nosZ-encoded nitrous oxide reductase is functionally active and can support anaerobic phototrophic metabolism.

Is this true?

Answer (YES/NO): NO